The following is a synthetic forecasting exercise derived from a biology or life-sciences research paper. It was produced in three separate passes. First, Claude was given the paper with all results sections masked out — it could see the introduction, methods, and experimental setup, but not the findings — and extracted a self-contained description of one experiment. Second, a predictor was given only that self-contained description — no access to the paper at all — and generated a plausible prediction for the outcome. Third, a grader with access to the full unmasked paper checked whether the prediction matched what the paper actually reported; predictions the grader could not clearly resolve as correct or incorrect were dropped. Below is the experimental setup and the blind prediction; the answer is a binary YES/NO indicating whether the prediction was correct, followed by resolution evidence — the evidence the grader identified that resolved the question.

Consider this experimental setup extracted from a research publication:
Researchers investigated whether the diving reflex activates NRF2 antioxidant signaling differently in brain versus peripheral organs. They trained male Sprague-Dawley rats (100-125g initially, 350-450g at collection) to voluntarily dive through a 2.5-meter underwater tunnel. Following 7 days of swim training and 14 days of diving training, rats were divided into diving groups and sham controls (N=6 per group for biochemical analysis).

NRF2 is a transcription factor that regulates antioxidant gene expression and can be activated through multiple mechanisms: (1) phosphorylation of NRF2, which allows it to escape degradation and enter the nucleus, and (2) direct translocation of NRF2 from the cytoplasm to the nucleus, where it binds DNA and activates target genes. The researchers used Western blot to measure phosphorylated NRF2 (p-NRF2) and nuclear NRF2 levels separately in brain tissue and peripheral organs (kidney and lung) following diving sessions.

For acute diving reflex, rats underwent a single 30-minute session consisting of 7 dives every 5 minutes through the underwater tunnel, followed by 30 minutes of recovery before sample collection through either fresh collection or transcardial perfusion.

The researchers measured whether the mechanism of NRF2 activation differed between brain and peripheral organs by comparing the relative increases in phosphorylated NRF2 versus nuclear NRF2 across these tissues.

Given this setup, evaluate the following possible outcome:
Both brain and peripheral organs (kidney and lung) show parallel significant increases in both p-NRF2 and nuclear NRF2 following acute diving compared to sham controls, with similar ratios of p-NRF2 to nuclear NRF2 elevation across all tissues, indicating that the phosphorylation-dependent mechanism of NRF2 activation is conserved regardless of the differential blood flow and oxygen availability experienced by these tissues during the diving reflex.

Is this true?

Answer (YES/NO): NO